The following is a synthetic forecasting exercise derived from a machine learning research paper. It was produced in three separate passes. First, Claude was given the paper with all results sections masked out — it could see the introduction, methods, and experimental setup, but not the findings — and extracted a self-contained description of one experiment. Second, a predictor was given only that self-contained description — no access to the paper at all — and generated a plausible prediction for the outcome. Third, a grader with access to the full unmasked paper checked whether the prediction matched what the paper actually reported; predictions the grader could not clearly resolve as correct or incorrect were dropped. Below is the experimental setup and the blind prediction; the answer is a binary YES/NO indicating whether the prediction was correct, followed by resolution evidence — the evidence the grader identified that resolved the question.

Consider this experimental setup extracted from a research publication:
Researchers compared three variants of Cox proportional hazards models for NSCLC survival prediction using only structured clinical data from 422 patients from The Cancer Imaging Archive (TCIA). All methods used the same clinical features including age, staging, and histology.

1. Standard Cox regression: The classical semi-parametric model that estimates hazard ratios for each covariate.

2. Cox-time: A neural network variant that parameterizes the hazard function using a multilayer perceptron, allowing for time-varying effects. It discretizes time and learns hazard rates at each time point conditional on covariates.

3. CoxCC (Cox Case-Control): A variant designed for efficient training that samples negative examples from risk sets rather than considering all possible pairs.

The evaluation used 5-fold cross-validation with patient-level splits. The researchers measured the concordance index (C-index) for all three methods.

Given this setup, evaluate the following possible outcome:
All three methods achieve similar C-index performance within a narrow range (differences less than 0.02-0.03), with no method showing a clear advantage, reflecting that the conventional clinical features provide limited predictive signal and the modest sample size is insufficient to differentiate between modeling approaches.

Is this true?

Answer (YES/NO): YES